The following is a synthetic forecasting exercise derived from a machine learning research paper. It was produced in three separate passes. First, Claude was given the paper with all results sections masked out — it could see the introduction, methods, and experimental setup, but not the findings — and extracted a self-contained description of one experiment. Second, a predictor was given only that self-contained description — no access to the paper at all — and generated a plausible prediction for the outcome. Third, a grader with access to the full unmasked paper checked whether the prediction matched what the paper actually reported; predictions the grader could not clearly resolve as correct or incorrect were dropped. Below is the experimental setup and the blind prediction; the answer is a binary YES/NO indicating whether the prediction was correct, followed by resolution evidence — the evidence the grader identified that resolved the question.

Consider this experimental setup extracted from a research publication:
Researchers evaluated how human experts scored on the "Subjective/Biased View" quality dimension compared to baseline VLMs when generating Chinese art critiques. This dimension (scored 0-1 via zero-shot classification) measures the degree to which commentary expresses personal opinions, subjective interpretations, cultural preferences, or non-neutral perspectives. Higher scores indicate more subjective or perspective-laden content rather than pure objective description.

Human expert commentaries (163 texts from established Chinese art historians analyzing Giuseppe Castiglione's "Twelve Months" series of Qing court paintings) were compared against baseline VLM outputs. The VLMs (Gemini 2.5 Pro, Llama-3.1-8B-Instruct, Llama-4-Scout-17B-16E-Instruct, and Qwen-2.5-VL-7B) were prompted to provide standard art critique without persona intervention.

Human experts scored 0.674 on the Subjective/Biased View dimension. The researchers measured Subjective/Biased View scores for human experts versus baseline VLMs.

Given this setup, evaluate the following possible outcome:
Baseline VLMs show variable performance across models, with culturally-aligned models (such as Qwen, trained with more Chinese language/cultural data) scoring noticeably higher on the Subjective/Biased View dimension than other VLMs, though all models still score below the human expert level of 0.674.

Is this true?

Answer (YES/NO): NO